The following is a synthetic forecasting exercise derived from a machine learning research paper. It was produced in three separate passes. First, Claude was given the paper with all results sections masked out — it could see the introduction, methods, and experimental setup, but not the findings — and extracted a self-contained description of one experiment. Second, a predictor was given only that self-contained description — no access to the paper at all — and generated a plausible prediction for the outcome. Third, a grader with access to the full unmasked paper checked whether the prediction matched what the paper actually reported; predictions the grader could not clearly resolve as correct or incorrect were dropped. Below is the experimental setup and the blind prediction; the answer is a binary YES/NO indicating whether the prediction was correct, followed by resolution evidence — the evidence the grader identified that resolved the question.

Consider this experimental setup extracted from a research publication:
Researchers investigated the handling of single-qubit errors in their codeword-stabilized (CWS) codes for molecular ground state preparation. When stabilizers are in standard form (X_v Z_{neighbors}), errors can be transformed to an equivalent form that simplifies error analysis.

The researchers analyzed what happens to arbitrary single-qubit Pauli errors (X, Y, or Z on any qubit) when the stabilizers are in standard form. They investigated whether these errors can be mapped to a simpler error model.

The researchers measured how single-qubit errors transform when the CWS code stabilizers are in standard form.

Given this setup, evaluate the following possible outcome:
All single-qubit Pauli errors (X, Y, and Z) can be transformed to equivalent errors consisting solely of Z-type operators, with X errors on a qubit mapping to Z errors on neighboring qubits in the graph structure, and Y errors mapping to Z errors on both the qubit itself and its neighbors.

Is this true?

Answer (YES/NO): YES